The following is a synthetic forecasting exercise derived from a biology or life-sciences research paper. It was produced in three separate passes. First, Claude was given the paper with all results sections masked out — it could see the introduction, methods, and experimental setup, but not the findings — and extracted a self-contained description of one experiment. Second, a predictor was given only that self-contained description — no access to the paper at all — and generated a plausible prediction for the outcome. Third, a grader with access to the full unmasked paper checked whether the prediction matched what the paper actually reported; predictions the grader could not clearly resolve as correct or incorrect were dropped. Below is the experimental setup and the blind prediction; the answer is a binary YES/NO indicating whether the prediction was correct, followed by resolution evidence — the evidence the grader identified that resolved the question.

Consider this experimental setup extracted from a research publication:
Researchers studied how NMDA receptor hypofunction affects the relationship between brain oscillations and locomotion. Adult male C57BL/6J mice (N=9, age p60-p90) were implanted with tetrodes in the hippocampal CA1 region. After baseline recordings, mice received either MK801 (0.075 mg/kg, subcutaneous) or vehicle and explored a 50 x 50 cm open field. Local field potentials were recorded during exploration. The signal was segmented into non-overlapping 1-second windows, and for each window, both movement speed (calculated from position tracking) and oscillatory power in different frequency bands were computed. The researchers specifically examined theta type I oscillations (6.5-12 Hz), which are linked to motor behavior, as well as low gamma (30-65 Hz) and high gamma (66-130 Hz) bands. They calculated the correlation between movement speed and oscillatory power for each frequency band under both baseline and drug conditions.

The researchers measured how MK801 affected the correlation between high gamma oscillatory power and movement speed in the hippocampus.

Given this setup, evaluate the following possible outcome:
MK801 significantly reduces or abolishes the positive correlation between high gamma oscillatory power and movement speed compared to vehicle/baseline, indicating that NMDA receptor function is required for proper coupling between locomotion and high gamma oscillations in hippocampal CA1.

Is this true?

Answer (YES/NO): YES